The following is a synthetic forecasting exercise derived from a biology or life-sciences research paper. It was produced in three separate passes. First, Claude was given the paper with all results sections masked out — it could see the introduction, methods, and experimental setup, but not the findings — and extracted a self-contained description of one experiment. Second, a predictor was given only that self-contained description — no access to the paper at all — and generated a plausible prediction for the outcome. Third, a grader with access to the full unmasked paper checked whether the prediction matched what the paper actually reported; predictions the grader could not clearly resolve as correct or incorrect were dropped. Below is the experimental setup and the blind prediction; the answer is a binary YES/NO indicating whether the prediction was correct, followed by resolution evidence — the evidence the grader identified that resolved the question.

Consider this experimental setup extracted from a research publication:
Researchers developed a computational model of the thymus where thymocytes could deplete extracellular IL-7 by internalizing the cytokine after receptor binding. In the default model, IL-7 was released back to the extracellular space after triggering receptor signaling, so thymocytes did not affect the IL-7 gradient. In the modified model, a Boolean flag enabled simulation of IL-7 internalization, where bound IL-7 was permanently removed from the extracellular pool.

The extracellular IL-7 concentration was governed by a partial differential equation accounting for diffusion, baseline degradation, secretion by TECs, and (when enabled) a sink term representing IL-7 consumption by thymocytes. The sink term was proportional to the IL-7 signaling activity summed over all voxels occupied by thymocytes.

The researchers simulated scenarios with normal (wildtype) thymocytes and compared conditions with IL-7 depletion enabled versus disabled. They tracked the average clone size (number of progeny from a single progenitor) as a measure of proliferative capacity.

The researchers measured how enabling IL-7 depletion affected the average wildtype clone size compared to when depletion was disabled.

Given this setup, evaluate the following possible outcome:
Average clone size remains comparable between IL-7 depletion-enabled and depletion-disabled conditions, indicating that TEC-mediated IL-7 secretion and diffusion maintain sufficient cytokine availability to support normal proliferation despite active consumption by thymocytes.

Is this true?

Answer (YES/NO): YES